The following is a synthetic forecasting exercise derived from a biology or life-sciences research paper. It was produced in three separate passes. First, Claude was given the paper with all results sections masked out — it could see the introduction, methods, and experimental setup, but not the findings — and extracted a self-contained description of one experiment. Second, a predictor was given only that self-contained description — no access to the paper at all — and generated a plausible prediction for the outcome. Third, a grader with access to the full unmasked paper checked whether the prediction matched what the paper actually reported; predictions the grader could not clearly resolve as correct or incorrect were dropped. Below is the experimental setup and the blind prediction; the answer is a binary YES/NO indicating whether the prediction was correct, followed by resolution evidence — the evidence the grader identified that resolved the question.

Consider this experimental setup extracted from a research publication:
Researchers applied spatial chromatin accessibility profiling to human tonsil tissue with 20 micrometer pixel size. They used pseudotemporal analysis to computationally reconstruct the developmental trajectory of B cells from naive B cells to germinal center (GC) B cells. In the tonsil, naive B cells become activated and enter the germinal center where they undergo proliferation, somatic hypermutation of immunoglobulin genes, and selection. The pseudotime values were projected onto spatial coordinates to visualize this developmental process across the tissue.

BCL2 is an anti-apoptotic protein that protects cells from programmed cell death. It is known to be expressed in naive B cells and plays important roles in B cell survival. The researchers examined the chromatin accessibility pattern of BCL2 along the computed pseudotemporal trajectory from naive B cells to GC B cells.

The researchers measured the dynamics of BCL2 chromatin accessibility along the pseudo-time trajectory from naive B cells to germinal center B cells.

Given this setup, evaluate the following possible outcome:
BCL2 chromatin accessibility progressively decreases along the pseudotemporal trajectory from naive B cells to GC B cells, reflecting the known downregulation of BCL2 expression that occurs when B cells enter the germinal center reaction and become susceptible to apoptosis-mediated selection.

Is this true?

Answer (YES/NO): YES